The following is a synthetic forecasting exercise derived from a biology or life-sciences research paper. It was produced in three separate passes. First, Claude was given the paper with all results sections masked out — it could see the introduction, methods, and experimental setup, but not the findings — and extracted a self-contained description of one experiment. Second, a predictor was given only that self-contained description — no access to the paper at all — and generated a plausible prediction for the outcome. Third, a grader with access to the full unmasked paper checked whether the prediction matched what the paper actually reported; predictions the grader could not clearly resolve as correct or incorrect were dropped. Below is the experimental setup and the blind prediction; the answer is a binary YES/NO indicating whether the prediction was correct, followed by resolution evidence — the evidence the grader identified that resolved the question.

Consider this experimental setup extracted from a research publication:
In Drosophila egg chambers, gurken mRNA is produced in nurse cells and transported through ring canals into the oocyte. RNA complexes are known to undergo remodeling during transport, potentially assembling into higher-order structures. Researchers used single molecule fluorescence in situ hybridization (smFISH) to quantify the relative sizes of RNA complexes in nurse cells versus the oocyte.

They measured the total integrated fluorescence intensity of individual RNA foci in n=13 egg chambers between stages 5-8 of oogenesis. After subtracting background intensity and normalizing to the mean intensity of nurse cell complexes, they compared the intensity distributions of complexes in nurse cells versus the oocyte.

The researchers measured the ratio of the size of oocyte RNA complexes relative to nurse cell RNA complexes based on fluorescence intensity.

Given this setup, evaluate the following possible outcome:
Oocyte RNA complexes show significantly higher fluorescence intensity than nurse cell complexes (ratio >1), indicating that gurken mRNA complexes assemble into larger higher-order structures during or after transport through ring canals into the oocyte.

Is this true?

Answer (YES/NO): YES